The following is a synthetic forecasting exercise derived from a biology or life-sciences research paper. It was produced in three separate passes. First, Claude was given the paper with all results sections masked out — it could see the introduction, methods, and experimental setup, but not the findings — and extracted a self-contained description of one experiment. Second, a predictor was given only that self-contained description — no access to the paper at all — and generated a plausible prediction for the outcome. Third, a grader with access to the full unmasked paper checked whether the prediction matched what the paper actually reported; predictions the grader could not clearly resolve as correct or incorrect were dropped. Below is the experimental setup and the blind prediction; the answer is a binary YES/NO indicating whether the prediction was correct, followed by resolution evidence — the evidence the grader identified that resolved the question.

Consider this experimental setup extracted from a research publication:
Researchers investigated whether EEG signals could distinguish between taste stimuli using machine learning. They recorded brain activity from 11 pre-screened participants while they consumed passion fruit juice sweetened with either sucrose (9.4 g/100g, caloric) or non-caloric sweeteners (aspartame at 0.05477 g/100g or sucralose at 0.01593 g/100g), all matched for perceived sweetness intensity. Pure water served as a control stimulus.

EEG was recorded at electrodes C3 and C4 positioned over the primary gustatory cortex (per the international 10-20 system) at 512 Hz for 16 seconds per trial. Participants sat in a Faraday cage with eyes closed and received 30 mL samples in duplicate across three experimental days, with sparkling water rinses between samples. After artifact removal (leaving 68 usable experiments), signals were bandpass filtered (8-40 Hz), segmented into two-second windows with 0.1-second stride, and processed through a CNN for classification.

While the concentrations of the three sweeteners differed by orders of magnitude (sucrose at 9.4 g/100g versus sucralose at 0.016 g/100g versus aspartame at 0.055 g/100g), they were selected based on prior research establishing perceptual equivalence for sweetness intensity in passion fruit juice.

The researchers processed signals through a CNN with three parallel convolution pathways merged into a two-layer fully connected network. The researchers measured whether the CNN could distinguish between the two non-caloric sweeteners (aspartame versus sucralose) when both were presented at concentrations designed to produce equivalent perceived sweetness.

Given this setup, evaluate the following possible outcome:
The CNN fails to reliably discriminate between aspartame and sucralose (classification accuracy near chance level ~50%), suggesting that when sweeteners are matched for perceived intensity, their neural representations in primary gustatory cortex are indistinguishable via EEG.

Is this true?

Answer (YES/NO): NO